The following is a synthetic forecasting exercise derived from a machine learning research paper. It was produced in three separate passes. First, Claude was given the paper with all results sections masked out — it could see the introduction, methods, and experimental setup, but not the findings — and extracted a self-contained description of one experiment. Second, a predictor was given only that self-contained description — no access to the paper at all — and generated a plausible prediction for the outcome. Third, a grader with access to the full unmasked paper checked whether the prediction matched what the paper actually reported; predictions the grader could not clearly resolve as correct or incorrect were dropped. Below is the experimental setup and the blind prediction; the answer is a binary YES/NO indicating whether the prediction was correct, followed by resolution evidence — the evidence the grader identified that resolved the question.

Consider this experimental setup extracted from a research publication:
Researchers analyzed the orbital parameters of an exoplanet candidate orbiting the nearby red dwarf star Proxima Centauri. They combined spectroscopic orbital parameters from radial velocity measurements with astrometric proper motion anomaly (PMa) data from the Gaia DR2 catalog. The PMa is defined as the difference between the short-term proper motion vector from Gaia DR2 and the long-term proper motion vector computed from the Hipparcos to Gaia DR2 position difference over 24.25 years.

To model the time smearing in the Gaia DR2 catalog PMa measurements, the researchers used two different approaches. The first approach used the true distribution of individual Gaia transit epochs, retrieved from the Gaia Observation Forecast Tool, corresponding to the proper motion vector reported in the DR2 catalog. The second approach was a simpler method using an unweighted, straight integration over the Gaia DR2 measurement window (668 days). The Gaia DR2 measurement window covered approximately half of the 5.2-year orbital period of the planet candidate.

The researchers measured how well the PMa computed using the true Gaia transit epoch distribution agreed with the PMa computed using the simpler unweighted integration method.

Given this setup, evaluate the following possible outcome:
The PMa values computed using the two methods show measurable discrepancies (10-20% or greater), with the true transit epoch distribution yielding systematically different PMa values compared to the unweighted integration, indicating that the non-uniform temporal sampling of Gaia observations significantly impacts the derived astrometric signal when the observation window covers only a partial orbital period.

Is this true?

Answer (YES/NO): NO